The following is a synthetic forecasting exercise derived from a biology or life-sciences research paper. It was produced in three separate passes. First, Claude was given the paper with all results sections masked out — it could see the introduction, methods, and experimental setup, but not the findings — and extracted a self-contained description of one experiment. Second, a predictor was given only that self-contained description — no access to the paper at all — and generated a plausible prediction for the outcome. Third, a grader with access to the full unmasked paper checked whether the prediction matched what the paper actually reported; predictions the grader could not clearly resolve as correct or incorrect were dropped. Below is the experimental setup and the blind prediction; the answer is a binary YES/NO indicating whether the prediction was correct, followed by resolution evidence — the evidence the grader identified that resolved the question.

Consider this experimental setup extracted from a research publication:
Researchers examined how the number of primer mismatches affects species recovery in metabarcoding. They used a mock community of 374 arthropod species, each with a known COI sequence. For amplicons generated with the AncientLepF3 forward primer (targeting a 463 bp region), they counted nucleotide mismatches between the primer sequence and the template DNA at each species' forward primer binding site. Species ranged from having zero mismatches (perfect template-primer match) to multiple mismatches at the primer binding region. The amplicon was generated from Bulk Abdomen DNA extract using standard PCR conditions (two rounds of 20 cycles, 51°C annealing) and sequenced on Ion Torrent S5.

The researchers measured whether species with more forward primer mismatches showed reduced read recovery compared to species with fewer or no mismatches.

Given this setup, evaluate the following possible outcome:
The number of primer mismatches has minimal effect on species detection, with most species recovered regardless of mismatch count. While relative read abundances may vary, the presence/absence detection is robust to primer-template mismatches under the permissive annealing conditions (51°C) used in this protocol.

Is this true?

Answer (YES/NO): NO